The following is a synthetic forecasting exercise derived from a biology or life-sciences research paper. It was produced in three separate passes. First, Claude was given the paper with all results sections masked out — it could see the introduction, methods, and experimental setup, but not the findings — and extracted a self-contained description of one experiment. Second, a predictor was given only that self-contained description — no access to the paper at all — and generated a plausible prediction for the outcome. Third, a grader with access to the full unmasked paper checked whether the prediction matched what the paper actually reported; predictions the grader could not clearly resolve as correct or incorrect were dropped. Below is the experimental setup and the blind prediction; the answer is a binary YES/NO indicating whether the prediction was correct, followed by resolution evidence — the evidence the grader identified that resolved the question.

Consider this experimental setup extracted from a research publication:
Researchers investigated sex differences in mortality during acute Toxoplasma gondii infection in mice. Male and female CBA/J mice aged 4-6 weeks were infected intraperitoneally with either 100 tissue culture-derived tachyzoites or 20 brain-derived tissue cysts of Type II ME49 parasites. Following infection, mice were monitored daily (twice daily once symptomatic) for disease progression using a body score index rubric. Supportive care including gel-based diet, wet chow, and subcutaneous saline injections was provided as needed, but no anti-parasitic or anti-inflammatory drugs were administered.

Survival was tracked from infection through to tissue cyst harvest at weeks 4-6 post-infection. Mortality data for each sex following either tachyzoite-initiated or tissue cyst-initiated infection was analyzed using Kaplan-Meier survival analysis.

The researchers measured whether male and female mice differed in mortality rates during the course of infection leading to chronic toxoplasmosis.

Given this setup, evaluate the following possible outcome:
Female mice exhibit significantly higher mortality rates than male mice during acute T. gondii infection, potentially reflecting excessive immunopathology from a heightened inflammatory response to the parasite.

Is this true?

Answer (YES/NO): YES